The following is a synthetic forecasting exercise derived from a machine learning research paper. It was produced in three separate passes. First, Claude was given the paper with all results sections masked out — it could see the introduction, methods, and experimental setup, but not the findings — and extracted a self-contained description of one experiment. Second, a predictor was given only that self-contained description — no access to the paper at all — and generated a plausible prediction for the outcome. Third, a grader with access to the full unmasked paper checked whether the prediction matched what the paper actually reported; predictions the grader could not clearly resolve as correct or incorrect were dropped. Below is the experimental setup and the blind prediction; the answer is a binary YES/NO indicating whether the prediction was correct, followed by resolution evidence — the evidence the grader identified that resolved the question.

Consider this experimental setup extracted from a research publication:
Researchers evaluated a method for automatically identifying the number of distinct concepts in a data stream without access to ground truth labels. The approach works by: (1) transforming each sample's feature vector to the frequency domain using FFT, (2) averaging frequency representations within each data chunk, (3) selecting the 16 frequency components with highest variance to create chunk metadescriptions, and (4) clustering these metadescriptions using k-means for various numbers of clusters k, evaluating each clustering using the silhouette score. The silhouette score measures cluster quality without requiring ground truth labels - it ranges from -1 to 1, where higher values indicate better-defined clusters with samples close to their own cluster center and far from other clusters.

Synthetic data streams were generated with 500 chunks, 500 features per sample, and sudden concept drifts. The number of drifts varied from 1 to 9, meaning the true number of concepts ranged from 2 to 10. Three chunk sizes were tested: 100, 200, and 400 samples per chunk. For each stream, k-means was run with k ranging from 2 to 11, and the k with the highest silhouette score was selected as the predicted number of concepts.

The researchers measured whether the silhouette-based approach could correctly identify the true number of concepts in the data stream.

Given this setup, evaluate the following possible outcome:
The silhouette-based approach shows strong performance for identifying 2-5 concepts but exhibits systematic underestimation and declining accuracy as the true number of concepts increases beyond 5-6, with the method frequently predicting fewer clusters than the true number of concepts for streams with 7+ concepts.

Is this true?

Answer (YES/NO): NO